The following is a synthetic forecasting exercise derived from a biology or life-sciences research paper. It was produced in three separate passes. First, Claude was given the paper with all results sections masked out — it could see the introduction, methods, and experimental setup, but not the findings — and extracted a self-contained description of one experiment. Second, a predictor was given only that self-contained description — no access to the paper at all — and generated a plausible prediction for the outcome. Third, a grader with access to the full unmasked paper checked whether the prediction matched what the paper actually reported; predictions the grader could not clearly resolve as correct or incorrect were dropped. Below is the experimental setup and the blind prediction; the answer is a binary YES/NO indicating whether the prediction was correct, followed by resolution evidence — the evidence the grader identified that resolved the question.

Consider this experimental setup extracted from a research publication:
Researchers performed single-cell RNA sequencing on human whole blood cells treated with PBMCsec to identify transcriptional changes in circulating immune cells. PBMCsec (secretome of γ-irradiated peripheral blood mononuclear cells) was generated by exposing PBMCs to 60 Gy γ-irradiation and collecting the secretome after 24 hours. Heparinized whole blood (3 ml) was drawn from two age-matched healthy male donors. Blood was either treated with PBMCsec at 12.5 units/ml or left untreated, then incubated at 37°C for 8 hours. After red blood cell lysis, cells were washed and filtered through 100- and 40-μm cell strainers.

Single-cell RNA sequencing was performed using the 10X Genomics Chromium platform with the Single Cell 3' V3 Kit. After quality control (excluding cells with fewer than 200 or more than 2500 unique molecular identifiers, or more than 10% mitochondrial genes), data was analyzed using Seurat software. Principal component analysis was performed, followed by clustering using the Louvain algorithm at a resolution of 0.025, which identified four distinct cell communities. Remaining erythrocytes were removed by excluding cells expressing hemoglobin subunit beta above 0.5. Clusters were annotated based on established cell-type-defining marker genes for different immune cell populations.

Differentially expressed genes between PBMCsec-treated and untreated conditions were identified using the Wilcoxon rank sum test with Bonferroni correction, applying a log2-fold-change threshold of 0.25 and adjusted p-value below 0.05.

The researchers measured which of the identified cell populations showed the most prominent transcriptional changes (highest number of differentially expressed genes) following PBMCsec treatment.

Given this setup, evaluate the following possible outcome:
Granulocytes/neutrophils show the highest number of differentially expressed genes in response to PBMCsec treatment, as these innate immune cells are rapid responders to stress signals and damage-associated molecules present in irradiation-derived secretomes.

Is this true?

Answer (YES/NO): NO